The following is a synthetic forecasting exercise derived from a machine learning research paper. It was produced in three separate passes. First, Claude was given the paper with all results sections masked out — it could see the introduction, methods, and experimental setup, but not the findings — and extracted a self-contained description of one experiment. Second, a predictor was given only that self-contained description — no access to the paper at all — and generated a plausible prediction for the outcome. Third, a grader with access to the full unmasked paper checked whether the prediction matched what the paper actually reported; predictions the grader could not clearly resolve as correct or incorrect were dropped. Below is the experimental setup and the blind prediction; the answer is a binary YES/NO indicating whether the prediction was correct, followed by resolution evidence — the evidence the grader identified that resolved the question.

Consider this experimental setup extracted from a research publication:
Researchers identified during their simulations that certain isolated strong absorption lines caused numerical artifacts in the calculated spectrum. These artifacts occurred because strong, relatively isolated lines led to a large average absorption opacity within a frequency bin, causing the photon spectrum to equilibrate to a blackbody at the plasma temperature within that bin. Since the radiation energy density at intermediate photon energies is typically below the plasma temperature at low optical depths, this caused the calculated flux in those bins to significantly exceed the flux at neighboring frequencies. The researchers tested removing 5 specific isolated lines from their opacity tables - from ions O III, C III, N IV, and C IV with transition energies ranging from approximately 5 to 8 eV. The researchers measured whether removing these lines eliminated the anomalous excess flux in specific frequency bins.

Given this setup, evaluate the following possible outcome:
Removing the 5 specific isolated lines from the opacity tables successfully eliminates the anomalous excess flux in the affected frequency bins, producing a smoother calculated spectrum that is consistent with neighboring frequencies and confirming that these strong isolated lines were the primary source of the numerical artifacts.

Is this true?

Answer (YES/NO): NO